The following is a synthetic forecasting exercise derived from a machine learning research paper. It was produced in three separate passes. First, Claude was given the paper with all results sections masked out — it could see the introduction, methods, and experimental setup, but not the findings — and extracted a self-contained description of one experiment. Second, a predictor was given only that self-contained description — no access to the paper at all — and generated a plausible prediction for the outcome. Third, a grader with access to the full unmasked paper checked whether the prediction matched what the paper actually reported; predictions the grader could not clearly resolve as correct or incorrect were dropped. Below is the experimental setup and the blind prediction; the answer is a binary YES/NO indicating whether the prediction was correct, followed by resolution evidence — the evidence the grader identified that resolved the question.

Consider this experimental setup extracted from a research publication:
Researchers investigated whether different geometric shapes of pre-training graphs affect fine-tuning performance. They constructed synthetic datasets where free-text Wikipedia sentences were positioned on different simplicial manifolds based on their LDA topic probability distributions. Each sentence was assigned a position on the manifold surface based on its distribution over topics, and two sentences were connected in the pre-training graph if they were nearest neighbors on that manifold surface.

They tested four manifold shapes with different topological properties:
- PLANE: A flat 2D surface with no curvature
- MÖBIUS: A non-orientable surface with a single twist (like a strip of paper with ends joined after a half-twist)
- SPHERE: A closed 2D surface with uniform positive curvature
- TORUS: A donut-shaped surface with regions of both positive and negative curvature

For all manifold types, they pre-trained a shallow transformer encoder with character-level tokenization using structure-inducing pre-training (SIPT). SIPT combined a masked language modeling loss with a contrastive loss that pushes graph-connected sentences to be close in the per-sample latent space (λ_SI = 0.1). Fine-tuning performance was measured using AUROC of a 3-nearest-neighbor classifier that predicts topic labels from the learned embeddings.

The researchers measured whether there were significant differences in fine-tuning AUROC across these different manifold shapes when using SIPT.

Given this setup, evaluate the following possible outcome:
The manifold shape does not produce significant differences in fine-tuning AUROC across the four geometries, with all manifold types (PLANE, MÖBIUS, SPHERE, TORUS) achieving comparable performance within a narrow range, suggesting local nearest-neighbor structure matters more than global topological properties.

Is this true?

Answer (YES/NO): NO